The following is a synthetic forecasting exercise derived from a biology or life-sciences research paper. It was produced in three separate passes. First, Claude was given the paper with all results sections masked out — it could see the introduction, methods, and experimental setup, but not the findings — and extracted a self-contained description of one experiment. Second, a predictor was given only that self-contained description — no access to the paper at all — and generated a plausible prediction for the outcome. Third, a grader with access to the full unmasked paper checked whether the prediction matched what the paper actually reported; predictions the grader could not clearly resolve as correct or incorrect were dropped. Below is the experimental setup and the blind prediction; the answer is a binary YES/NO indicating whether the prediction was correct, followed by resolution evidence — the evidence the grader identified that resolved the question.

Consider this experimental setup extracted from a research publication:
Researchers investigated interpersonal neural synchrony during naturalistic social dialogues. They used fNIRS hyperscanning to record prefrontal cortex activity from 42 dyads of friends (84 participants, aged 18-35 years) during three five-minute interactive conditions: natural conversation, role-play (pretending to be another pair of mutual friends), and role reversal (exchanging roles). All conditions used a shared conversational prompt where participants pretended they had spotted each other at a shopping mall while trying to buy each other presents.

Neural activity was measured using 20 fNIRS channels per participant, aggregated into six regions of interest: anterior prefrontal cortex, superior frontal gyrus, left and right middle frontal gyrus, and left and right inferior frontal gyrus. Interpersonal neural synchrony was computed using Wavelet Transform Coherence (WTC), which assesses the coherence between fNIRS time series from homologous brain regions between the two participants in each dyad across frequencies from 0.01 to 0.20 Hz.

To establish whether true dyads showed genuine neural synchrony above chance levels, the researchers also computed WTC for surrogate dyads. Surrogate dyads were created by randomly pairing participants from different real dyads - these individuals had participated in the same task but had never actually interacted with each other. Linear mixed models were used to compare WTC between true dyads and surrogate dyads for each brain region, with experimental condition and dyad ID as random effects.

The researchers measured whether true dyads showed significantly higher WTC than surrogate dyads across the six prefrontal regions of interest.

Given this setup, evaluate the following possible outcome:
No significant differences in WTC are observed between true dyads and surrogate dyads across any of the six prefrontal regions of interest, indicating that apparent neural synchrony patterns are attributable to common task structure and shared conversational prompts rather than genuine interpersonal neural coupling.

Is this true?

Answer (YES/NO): NO